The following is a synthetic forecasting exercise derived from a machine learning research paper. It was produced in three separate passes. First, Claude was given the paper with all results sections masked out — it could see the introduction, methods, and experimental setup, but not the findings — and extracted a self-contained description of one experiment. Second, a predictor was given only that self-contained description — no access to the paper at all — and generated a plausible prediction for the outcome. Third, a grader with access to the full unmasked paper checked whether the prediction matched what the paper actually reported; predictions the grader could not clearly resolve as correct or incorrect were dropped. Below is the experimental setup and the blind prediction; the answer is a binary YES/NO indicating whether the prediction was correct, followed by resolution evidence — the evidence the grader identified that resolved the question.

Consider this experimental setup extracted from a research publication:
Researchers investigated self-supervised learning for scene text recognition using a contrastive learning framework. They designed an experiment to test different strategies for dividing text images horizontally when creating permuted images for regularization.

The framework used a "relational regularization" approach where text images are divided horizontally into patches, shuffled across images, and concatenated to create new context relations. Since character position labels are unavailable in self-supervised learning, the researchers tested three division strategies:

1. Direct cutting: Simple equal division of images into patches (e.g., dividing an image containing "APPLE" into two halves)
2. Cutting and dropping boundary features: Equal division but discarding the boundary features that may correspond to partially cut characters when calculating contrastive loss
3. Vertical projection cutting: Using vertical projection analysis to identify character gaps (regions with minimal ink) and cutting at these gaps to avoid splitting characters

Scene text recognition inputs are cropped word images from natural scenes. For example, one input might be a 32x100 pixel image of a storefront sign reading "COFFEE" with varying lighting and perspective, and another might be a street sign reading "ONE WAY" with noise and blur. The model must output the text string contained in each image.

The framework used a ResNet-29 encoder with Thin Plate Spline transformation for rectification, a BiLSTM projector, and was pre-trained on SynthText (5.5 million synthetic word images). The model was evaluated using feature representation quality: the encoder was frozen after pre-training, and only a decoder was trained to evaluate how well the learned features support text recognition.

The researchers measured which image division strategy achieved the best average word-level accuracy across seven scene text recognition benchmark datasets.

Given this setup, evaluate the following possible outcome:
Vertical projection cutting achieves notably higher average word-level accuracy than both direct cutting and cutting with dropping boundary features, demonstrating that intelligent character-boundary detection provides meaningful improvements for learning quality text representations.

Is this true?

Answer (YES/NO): NO